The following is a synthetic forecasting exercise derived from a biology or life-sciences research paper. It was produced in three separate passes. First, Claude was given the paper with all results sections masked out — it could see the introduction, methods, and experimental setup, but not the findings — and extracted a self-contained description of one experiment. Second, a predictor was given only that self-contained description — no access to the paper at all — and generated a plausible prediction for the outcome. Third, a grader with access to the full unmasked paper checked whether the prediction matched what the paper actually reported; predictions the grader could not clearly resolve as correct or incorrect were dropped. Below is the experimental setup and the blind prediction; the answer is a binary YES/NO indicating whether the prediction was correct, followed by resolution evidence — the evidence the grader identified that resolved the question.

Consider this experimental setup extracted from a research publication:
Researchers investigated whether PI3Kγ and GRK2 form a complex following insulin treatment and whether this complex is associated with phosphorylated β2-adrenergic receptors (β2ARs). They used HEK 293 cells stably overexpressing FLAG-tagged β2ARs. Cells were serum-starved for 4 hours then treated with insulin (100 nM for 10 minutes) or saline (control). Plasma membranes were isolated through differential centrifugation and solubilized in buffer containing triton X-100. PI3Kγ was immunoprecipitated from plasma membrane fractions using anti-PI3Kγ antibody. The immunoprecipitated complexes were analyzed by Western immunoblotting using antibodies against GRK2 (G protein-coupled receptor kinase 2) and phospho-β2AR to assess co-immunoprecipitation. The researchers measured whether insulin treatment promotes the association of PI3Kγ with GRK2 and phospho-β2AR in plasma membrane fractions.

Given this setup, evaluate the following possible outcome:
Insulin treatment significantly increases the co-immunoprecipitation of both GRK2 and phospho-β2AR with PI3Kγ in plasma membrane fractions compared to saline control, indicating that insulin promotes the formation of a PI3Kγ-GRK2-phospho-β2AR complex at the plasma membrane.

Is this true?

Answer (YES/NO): YES